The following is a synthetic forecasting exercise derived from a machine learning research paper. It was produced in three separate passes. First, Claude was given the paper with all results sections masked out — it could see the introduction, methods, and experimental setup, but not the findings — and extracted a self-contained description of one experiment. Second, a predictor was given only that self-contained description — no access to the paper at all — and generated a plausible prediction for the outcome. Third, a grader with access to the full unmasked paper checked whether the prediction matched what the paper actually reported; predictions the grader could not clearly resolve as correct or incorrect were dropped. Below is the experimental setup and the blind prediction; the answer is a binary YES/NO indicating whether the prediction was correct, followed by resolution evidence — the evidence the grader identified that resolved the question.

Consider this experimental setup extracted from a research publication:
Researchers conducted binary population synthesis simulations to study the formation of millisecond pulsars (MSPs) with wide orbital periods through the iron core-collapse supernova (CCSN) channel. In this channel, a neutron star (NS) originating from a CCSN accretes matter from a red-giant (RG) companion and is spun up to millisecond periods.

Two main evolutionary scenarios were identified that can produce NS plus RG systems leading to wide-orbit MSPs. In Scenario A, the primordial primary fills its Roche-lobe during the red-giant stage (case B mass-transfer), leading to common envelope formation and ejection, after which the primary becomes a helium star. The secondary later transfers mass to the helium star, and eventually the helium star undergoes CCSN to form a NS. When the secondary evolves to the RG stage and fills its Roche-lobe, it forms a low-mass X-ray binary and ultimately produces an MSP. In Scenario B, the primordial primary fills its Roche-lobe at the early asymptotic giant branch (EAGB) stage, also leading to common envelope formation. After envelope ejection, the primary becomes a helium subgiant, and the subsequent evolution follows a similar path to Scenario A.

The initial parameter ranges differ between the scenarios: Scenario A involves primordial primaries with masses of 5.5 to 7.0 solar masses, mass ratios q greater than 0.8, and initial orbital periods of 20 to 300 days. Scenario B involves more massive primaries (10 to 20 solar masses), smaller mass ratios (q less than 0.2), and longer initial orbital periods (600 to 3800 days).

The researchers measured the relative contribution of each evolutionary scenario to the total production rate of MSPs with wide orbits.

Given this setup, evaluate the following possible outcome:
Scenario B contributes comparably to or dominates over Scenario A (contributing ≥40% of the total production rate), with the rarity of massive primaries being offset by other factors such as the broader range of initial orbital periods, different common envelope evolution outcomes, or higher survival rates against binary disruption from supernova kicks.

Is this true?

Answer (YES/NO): YES